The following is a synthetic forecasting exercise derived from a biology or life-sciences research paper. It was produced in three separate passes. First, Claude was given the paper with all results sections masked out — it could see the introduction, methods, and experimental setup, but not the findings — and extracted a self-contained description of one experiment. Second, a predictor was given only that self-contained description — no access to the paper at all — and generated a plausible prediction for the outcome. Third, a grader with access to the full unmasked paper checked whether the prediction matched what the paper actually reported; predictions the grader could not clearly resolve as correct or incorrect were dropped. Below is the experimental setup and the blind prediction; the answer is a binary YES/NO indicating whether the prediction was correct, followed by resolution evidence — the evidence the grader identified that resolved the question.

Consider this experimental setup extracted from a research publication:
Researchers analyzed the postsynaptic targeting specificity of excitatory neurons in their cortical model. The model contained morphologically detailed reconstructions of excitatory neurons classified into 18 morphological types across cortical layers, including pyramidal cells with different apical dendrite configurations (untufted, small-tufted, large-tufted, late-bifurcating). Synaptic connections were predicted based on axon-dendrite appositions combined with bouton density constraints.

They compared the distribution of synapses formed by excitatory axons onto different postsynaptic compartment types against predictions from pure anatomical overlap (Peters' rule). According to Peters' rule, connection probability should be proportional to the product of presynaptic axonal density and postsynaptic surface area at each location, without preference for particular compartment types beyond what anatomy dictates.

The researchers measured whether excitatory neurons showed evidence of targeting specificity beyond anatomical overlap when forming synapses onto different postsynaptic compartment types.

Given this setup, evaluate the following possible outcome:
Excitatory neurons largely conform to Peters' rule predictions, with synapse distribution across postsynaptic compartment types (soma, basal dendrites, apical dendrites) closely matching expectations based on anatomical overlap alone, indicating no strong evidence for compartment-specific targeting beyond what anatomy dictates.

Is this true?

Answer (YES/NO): YES